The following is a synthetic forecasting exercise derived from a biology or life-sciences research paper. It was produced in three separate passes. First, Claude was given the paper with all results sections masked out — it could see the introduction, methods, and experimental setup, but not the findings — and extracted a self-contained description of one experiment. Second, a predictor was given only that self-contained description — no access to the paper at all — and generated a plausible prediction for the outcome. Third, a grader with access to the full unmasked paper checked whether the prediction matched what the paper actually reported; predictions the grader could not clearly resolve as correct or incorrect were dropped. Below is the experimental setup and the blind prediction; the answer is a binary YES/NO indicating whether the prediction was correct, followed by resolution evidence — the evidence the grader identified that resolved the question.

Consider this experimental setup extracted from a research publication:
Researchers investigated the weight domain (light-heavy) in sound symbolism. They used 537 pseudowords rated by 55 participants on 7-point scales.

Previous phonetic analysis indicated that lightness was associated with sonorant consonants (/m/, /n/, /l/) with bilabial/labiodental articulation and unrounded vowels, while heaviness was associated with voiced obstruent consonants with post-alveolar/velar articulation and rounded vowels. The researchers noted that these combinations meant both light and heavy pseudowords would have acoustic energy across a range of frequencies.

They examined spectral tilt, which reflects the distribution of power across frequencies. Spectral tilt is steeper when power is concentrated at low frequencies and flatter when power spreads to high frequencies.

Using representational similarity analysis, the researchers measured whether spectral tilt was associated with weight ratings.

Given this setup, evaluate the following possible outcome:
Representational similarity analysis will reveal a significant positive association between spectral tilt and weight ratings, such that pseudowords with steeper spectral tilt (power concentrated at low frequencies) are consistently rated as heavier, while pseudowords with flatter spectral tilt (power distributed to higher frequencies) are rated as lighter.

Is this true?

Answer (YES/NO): NO